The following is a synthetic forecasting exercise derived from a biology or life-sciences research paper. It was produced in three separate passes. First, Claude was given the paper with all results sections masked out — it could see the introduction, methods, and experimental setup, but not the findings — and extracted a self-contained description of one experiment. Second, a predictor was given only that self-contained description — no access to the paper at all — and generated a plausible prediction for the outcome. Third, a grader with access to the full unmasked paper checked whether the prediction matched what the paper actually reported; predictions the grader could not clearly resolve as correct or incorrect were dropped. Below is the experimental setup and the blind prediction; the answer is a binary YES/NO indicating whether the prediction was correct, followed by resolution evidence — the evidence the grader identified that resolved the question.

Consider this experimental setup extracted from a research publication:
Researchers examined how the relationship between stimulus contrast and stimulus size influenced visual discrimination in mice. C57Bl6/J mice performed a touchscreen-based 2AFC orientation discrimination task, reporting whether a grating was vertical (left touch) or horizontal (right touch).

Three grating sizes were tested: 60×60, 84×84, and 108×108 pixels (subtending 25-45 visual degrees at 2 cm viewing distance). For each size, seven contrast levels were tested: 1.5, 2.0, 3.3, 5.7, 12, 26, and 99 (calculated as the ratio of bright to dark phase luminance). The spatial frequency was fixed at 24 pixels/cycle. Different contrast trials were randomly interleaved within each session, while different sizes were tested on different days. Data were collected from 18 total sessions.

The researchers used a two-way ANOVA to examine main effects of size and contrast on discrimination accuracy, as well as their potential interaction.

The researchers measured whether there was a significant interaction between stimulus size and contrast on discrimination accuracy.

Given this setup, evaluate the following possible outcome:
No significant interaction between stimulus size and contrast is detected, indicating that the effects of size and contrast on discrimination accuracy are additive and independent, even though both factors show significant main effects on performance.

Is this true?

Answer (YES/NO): YES